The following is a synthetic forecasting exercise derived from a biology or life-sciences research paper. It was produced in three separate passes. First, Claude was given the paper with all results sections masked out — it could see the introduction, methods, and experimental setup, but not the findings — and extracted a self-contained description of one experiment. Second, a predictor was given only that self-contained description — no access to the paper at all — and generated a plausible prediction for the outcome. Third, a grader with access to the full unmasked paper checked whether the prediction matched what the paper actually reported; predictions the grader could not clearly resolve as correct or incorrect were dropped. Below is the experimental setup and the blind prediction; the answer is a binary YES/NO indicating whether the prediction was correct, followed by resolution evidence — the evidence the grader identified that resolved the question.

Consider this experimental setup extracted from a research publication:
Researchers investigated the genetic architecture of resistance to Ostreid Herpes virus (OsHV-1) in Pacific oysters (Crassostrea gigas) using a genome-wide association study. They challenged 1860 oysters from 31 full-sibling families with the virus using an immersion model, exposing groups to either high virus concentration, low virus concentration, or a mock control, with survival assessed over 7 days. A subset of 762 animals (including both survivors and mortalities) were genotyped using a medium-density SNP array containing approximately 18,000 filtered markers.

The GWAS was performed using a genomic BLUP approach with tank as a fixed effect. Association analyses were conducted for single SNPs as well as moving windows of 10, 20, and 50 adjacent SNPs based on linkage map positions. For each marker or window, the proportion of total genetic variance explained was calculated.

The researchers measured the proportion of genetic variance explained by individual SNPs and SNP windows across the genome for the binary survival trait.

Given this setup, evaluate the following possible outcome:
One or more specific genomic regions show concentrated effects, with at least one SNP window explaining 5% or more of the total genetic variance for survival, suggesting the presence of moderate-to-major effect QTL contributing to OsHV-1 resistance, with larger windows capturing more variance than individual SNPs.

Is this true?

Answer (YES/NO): NO